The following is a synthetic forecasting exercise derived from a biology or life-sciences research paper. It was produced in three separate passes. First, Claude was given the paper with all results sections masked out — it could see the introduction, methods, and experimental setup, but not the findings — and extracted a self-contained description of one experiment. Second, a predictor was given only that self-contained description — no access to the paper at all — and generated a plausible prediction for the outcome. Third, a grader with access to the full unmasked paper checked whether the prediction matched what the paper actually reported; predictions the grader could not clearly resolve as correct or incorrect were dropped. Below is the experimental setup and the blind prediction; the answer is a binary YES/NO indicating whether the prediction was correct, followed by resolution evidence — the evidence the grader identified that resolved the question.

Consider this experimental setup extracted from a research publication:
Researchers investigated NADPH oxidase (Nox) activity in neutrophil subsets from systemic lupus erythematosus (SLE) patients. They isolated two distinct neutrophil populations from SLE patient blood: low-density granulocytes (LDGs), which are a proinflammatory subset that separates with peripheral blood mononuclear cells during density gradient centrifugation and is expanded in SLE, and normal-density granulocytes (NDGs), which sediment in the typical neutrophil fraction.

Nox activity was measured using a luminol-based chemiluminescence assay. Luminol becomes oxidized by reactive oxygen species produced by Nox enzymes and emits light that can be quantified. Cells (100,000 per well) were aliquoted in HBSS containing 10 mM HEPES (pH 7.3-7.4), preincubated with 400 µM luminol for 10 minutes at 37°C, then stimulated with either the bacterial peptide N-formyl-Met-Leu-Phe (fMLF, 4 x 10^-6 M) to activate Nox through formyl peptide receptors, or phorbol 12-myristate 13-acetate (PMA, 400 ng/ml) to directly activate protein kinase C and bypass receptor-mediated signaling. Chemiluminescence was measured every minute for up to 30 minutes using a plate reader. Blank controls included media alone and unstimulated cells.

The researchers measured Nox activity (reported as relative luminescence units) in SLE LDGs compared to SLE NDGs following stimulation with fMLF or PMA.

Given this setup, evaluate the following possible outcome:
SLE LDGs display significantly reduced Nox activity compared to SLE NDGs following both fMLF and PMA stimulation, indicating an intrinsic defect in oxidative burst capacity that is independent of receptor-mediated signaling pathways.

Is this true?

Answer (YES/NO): NO